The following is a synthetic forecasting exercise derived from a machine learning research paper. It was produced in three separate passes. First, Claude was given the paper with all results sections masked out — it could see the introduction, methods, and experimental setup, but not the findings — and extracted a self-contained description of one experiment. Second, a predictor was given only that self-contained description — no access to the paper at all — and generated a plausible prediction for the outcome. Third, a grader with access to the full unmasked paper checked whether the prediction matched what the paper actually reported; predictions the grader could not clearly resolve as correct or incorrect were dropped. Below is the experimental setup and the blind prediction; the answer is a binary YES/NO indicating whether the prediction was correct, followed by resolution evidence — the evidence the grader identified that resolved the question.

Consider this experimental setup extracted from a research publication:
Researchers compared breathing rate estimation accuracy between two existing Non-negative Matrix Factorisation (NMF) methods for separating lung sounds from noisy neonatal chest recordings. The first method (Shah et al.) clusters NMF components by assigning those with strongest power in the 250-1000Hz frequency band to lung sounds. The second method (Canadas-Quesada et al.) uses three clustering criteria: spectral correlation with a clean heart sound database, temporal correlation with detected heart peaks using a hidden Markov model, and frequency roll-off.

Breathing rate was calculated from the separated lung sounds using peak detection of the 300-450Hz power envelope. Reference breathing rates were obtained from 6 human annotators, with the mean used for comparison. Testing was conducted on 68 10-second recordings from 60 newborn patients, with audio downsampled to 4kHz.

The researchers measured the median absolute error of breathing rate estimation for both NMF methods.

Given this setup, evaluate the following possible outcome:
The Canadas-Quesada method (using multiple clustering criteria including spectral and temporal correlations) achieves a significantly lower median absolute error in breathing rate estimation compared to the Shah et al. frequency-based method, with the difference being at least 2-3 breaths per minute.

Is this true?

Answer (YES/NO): NO